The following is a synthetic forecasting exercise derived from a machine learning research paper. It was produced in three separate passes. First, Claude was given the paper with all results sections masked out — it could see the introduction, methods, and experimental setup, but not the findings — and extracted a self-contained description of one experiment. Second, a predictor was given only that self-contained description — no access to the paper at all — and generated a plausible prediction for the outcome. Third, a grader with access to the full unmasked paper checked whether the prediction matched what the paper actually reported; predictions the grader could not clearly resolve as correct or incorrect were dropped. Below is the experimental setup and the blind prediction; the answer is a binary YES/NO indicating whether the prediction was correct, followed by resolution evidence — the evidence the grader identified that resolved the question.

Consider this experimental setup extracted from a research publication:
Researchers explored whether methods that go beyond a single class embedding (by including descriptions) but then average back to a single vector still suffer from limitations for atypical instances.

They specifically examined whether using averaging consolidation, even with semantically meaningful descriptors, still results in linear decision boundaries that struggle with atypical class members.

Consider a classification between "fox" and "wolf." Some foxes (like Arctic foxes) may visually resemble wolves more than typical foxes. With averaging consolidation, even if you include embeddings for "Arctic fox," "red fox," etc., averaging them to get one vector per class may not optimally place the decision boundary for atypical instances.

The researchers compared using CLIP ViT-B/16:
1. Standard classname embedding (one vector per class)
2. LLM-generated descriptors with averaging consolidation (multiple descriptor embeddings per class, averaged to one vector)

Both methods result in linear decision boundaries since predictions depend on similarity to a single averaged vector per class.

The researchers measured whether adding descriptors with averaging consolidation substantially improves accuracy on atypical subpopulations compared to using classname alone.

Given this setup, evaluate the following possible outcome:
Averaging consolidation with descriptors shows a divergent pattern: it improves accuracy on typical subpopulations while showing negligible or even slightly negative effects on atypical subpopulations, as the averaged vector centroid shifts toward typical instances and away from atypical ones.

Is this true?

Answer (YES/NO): NO